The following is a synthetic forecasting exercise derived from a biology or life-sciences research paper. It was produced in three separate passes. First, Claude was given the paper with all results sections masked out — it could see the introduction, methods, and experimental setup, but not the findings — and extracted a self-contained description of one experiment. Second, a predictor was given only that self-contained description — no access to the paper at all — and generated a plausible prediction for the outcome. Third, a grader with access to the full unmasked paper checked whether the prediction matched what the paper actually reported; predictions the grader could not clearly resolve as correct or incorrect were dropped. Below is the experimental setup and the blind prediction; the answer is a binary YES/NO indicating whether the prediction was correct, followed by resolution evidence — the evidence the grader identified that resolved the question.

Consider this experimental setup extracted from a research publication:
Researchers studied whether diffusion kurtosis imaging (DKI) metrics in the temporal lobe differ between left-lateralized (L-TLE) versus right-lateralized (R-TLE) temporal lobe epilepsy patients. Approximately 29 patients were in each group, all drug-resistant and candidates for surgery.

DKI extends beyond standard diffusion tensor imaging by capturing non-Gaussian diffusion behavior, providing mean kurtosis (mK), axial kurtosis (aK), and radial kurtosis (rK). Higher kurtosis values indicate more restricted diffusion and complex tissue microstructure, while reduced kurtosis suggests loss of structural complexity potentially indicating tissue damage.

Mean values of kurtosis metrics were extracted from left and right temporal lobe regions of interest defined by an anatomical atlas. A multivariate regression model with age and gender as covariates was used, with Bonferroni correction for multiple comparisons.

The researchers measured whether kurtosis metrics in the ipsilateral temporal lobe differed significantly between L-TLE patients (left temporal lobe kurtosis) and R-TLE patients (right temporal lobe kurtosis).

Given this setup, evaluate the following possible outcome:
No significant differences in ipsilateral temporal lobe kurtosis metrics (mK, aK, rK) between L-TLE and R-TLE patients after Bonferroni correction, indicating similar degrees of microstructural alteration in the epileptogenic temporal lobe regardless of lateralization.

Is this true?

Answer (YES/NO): YES